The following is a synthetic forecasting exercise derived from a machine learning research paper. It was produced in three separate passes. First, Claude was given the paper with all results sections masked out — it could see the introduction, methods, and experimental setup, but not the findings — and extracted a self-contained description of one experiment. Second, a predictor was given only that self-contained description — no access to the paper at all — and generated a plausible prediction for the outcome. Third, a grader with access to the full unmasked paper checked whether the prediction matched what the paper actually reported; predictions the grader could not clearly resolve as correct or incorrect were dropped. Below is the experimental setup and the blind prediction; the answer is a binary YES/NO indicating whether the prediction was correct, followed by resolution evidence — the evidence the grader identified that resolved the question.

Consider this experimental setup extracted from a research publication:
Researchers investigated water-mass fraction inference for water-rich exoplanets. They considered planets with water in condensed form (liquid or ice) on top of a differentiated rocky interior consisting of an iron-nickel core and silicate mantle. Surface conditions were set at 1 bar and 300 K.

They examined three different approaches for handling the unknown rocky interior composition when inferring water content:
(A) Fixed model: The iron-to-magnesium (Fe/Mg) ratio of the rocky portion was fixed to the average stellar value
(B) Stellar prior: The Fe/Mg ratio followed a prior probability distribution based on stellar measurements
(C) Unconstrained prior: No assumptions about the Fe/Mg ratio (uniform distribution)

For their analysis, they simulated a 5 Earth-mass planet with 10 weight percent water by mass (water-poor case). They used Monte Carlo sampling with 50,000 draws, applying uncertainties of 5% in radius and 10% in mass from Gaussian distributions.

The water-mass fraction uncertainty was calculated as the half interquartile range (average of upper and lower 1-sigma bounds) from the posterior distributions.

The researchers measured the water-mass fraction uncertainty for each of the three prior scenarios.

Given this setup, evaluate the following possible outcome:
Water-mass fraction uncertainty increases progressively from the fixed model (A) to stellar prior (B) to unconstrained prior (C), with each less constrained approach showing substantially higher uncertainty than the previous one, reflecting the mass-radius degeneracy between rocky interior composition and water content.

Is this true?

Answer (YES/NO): NO